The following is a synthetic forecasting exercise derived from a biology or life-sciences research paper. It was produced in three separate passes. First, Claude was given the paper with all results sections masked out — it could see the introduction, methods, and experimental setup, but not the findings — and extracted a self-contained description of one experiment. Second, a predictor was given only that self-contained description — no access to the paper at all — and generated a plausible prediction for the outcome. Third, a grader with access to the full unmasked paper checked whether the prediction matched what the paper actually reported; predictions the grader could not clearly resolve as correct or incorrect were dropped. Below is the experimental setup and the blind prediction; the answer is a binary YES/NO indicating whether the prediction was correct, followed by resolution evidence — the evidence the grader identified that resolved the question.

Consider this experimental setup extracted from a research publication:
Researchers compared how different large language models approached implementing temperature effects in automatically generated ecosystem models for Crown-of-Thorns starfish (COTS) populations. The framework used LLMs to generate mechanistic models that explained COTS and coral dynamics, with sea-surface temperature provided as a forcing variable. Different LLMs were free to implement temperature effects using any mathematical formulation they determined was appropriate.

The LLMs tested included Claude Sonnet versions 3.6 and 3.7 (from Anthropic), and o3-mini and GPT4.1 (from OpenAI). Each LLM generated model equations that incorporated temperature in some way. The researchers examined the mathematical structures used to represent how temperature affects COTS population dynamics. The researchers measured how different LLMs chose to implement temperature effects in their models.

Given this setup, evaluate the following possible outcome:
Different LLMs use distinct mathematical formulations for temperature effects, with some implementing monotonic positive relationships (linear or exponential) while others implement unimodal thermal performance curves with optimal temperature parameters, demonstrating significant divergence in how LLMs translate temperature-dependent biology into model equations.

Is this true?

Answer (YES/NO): YES